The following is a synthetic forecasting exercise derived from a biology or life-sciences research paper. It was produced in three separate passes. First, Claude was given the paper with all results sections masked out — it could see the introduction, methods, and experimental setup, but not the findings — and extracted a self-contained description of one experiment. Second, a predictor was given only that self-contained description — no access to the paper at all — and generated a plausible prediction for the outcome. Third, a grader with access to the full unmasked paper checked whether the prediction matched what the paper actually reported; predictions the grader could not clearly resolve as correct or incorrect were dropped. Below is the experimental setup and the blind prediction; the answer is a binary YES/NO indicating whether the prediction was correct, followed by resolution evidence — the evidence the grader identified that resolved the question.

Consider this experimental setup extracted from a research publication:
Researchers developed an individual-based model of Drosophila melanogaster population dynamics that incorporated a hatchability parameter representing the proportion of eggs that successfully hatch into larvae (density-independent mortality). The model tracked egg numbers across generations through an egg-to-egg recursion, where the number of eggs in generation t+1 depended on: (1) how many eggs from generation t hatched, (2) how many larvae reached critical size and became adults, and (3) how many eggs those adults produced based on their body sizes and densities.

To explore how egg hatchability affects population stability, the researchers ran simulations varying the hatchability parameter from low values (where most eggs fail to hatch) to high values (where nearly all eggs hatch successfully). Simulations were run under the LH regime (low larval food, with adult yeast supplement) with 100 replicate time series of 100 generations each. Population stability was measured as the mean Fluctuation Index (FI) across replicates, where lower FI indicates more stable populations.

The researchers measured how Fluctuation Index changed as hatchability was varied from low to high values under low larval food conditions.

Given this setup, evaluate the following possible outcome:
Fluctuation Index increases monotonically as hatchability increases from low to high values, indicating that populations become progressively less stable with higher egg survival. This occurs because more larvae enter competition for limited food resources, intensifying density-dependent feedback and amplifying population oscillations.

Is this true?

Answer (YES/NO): YES